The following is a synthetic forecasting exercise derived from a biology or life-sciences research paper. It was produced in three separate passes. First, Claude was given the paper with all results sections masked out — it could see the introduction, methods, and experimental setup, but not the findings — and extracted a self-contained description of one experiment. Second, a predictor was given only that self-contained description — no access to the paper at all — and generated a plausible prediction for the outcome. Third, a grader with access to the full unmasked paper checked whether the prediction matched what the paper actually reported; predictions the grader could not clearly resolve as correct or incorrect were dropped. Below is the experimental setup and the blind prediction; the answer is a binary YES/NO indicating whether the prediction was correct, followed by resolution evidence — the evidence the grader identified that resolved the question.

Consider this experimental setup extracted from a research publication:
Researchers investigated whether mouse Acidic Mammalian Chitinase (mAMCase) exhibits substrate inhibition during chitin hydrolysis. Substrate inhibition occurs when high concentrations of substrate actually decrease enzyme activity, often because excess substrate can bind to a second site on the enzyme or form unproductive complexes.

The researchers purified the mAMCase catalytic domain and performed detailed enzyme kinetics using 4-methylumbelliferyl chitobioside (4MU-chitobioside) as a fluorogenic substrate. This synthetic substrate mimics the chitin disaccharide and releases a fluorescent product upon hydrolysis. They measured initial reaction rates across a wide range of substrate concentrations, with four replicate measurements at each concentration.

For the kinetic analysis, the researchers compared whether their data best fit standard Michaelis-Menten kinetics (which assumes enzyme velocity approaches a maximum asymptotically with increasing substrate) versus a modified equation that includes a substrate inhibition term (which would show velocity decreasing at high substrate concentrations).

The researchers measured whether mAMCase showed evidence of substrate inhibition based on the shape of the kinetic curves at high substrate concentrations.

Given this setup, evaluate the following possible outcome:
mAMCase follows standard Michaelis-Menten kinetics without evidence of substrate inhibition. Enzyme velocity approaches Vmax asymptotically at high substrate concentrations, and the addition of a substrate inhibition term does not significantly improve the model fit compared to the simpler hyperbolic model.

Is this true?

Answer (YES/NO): NO